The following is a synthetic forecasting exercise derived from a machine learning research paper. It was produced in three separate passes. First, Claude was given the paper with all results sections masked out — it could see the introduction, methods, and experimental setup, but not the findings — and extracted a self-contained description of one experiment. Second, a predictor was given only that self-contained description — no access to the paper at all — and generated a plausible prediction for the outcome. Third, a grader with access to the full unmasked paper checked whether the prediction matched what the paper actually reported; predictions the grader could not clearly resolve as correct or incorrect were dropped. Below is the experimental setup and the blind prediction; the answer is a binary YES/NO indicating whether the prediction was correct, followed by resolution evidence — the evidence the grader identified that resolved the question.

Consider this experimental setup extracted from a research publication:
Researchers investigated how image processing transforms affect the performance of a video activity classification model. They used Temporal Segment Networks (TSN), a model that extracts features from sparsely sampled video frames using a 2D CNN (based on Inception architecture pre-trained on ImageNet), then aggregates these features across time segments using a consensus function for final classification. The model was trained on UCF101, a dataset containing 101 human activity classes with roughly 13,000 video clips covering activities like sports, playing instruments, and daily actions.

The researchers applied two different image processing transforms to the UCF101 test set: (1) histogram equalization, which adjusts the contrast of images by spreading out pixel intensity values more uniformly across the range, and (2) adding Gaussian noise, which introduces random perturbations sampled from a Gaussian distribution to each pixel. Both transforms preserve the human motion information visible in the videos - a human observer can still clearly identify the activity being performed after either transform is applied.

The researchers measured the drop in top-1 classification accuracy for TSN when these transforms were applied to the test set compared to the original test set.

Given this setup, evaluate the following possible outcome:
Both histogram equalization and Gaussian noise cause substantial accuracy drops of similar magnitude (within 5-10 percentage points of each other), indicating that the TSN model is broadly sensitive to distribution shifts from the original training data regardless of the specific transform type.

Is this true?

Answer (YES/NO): NO